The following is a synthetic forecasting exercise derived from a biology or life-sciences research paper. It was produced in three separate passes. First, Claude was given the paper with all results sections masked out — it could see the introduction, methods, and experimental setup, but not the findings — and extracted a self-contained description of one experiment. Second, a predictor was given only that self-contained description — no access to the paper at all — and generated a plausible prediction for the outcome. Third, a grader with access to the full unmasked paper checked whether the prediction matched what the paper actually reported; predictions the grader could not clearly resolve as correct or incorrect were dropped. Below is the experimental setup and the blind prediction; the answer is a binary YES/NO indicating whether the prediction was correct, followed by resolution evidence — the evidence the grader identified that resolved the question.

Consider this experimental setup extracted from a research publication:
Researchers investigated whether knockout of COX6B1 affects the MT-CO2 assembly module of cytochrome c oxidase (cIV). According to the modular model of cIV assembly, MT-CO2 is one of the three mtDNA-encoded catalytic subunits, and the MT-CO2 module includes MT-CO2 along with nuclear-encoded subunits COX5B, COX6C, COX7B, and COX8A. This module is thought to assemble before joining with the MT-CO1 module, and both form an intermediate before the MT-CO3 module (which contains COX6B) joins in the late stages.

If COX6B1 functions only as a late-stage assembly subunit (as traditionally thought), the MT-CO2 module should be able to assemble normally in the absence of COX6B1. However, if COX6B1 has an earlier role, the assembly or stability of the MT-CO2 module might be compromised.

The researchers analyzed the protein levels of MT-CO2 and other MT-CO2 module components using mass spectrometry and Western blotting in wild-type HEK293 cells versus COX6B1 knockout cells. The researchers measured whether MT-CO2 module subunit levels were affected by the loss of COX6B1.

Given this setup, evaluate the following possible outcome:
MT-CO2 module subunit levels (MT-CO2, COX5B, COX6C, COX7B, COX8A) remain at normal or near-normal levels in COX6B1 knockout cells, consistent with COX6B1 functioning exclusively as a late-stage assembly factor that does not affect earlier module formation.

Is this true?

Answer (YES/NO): NO